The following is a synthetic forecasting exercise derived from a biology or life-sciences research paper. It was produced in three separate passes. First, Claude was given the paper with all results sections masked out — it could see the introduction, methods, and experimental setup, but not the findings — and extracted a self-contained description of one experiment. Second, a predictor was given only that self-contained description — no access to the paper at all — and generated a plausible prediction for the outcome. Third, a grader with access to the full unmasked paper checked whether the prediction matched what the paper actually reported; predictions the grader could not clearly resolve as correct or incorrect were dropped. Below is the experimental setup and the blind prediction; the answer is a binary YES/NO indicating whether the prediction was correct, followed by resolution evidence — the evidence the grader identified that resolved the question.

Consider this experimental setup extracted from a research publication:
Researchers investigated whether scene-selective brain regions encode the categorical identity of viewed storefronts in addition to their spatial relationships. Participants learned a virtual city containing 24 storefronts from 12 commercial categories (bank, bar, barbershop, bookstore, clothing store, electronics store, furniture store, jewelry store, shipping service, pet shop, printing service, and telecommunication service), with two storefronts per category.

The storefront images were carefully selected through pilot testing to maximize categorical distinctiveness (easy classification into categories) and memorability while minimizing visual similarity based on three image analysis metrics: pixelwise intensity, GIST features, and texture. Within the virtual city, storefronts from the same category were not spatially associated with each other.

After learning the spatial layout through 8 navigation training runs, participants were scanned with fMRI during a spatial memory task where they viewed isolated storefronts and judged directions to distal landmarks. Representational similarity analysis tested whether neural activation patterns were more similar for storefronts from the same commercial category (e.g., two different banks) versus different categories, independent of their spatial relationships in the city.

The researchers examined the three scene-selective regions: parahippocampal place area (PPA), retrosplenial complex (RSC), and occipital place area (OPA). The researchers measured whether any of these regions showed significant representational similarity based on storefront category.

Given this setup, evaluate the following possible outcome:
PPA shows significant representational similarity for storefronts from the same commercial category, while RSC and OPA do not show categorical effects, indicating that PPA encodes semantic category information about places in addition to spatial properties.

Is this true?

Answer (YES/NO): NO